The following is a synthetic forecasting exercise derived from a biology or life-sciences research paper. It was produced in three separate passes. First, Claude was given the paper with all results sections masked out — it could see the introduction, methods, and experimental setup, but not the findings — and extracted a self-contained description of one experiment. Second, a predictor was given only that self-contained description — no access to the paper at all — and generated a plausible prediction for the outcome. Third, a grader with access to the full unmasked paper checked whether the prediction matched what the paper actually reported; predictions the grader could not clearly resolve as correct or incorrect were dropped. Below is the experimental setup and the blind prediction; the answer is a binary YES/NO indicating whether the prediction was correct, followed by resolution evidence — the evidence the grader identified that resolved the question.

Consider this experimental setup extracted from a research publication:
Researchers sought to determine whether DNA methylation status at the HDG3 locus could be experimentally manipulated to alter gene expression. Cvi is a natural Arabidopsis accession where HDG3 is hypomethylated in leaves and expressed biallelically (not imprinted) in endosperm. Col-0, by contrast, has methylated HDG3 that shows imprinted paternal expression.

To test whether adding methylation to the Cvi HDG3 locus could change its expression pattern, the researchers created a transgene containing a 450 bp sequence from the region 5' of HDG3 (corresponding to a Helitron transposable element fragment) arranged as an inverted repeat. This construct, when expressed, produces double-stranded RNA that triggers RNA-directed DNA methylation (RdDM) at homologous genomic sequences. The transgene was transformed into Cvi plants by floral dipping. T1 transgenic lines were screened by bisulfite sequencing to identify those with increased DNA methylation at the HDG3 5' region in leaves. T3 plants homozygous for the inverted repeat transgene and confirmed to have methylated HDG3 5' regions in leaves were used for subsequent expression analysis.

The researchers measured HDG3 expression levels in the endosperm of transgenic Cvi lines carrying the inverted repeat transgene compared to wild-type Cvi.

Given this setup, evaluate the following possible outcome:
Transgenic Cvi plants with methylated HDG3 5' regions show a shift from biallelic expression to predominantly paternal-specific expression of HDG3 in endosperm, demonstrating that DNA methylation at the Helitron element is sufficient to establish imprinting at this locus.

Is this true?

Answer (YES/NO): NO